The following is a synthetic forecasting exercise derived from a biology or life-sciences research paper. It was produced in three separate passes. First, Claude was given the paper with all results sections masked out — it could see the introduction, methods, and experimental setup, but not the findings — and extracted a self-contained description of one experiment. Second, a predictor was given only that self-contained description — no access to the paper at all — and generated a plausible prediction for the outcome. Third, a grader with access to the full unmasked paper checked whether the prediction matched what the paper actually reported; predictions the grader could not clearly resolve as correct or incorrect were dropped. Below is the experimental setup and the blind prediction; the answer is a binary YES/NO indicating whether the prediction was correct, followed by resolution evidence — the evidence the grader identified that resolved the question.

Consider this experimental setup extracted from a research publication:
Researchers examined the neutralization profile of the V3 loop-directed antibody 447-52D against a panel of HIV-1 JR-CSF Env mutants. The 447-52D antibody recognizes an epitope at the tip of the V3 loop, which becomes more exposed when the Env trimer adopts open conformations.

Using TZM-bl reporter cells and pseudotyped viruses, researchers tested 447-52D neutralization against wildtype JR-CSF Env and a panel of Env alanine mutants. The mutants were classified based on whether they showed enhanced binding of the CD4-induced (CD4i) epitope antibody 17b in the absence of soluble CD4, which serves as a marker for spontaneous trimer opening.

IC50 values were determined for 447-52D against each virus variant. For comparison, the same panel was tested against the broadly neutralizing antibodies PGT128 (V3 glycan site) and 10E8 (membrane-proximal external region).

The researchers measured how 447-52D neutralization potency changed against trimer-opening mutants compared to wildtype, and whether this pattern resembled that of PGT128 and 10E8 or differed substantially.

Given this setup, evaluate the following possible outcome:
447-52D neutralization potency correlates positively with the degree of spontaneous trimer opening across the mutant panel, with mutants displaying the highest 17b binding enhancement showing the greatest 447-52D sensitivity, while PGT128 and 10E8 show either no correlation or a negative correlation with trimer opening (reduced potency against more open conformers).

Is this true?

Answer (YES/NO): NO